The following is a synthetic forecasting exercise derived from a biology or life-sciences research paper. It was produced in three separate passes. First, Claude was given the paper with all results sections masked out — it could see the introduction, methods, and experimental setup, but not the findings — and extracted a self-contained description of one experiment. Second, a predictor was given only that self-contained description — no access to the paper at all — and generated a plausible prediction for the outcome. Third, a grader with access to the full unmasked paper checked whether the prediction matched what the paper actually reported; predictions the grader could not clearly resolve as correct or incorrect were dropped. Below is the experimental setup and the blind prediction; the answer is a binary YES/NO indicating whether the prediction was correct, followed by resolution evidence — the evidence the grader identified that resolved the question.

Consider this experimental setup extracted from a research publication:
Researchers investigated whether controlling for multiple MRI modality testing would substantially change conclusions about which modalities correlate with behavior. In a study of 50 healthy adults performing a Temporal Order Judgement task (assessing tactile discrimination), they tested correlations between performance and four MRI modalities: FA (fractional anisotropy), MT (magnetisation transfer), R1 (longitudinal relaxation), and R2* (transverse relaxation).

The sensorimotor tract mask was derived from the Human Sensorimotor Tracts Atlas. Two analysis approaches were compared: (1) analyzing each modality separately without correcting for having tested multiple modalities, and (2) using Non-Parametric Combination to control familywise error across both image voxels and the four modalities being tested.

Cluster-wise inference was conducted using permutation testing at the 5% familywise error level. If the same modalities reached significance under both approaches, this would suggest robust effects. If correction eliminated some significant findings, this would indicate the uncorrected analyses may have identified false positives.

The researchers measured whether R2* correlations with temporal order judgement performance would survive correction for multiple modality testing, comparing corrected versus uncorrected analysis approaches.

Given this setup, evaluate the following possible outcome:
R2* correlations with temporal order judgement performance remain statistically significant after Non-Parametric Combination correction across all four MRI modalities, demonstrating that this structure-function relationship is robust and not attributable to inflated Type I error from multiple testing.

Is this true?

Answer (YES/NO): NO